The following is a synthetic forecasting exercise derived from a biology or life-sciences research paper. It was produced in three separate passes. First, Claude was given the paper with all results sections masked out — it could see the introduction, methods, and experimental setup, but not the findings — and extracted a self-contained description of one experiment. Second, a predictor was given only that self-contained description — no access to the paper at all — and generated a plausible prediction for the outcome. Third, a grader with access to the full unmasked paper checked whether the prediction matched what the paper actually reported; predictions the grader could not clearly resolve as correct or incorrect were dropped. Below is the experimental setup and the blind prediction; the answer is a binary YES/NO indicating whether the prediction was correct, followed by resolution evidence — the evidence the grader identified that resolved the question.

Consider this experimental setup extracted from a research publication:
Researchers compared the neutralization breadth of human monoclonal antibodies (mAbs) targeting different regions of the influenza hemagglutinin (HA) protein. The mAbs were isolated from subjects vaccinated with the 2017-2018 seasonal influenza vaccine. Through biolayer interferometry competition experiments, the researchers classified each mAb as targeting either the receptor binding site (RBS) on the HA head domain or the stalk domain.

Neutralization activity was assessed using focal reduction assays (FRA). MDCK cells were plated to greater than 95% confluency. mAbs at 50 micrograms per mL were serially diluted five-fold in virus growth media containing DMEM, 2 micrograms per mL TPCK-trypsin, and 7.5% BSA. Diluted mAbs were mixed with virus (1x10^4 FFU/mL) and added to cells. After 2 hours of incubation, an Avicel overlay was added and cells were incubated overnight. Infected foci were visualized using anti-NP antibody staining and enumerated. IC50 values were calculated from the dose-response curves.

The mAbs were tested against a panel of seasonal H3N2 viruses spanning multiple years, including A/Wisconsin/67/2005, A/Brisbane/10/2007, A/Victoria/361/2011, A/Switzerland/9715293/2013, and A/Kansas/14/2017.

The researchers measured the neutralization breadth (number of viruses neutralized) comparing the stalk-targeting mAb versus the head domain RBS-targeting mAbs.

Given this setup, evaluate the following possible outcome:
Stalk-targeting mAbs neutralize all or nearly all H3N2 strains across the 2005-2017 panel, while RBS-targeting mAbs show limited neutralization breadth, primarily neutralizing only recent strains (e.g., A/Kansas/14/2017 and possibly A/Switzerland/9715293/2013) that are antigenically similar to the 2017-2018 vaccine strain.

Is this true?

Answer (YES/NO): NO